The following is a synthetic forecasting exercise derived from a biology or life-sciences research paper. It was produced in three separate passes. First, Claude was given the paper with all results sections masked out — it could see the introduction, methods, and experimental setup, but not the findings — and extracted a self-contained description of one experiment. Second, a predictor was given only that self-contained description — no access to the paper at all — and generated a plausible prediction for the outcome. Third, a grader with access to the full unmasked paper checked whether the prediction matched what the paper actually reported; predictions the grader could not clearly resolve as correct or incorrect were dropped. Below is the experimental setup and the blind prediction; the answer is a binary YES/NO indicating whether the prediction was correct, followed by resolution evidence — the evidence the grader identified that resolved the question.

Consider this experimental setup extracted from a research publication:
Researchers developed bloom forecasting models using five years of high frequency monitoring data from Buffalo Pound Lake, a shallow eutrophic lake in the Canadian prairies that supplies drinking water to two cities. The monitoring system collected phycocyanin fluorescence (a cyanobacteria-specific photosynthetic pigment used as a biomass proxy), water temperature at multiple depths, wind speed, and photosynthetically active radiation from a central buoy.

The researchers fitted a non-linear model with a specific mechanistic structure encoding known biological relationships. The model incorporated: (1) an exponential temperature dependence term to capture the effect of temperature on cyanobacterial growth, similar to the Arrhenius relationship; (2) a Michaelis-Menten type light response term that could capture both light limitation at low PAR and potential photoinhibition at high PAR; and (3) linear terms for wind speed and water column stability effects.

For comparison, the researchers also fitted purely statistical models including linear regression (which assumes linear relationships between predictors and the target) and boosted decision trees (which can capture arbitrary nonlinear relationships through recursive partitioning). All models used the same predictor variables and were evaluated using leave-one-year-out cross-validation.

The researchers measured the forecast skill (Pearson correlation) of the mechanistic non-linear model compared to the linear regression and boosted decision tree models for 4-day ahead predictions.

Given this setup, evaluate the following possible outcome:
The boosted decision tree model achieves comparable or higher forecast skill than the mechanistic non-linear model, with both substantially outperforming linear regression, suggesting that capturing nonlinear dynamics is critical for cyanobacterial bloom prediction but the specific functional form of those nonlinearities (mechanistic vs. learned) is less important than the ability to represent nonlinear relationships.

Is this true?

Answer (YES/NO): NO